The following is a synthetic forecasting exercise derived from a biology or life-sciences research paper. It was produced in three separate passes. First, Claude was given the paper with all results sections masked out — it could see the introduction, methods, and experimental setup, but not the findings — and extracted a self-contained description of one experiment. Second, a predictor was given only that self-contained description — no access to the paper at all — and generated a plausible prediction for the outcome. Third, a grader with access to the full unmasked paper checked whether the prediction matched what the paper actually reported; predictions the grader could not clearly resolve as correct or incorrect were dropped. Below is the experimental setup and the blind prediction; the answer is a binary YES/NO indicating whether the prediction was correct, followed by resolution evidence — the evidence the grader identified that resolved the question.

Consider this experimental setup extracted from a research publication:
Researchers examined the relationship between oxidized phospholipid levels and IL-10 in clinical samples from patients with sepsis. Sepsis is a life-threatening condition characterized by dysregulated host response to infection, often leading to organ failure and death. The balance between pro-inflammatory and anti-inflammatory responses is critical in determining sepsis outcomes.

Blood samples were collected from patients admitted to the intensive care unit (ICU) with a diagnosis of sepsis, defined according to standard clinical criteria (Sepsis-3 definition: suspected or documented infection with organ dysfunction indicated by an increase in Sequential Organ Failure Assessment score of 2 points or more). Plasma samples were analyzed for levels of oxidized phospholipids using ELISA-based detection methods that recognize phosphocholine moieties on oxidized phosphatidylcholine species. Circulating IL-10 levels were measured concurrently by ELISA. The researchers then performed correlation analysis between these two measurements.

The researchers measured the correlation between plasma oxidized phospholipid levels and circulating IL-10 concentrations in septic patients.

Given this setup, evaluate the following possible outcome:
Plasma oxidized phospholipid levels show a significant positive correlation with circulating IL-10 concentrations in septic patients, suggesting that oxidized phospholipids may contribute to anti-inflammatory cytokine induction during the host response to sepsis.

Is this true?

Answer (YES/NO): NO